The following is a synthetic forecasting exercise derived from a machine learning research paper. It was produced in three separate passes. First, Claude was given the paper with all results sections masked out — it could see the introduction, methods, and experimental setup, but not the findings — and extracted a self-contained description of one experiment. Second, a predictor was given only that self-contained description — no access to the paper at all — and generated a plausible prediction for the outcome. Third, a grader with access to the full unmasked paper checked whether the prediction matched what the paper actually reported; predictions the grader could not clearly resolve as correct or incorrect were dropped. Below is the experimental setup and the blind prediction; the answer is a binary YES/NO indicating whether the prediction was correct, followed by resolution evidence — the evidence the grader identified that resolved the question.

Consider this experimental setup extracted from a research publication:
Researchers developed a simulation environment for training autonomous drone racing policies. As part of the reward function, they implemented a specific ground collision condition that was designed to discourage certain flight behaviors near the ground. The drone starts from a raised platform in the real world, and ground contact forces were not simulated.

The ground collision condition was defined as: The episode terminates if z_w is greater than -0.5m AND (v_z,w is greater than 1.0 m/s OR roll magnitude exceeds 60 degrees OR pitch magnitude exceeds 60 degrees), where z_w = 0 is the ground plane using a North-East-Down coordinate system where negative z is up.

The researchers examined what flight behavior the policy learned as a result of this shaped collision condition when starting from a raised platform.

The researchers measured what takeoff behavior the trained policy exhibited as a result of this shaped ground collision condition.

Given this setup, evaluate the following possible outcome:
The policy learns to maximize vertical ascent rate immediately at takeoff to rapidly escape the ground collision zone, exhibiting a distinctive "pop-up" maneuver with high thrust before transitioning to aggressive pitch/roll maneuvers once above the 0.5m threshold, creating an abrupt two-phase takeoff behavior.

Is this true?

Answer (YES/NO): NO